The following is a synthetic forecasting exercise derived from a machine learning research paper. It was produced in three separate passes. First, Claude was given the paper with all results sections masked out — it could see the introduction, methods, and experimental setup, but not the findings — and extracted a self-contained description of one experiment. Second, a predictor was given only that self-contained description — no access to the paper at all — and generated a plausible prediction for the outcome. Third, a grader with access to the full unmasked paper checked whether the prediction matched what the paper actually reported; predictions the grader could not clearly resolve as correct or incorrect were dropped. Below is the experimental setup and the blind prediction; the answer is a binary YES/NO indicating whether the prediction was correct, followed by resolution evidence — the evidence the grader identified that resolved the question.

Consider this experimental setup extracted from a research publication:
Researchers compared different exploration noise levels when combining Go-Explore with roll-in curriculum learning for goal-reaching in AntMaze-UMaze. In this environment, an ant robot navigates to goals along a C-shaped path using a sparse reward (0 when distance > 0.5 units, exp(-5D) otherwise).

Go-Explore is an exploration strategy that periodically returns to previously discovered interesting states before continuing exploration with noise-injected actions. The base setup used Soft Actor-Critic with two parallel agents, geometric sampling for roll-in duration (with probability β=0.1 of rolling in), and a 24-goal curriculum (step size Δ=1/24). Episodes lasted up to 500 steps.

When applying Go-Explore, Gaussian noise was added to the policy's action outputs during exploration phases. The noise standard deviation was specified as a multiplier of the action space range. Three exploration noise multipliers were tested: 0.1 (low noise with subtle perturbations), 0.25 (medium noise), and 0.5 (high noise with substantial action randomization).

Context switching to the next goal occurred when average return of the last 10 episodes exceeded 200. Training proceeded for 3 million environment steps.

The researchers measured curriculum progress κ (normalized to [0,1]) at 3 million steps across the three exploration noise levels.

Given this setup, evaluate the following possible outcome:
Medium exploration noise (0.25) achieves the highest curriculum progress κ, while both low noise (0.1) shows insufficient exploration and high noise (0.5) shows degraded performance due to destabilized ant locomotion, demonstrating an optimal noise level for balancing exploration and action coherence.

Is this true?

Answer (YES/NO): NO